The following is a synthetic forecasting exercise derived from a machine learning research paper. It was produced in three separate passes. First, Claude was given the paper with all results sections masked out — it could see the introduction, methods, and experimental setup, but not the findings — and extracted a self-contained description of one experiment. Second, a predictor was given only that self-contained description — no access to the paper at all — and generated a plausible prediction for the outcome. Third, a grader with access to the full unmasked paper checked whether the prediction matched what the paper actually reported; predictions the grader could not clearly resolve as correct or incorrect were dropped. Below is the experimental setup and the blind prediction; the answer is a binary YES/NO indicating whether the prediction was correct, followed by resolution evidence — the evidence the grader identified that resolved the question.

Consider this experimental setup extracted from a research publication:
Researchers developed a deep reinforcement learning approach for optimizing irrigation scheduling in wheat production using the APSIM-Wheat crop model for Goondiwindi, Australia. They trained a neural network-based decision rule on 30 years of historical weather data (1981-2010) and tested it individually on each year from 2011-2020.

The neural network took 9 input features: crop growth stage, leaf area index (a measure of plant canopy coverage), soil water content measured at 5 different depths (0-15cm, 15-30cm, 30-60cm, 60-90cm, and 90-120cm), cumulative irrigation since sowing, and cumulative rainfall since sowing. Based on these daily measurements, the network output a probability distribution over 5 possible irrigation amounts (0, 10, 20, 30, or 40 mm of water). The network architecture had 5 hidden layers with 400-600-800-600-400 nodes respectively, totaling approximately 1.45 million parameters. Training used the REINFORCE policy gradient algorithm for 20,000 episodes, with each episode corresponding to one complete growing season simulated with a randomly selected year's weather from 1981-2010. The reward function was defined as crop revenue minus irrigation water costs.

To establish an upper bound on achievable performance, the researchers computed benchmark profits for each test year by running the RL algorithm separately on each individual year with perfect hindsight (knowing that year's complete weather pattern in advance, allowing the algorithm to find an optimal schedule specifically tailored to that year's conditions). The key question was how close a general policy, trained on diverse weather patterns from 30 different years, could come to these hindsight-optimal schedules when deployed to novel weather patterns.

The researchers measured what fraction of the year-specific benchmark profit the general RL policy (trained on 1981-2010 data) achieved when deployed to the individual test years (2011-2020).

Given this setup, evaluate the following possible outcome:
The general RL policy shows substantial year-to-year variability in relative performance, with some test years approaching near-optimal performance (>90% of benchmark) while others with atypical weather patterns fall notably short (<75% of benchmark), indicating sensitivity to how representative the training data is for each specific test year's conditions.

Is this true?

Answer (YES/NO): NO